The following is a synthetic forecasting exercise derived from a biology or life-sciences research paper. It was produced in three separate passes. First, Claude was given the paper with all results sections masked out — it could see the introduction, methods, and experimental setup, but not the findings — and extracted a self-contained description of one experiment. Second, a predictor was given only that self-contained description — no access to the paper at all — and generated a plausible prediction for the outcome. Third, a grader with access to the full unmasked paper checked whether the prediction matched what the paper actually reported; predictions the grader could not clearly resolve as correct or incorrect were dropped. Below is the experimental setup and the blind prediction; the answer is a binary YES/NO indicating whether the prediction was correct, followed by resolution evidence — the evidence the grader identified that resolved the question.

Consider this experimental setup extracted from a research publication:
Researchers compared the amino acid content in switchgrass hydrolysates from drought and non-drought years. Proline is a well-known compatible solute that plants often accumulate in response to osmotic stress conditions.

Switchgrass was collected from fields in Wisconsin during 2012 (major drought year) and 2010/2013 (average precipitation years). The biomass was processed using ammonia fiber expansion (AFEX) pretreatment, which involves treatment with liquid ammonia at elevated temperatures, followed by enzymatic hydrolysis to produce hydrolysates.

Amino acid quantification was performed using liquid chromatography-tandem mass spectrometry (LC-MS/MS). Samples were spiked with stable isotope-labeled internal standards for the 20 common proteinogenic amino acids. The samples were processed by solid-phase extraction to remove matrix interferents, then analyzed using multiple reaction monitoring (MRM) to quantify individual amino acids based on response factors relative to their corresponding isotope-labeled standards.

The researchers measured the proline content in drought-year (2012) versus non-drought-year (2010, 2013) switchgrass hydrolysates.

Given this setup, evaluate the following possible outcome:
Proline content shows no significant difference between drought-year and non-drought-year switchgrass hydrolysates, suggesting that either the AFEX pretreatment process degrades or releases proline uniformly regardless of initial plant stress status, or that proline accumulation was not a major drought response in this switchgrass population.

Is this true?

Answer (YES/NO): NO